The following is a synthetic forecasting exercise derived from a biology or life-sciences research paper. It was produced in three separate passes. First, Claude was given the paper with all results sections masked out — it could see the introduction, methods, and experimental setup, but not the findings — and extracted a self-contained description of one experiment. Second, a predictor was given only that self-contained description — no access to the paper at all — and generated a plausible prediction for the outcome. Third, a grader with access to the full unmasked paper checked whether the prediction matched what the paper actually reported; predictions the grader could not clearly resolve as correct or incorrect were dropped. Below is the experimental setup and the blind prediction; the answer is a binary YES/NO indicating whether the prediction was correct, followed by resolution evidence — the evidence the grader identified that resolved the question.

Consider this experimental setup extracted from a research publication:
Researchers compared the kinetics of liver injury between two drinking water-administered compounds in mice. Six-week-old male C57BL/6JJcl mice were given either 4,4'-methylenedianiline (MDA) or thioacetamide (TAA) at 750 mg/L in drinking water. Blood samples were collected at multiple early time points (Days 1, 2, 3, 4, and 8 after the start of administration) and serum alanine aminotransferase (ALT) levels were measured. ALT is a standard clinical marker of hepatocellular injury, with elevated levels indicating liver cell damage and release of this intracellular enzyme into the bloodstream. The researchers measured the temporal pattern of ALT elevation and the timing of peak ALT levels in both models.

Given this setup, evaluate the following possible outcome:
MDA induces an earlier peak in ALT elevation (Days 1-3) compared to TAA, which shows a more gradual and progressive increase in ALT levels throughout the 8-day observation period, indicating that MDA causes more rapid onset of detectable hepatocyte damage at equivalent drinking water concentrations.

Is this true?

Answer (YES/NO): NO